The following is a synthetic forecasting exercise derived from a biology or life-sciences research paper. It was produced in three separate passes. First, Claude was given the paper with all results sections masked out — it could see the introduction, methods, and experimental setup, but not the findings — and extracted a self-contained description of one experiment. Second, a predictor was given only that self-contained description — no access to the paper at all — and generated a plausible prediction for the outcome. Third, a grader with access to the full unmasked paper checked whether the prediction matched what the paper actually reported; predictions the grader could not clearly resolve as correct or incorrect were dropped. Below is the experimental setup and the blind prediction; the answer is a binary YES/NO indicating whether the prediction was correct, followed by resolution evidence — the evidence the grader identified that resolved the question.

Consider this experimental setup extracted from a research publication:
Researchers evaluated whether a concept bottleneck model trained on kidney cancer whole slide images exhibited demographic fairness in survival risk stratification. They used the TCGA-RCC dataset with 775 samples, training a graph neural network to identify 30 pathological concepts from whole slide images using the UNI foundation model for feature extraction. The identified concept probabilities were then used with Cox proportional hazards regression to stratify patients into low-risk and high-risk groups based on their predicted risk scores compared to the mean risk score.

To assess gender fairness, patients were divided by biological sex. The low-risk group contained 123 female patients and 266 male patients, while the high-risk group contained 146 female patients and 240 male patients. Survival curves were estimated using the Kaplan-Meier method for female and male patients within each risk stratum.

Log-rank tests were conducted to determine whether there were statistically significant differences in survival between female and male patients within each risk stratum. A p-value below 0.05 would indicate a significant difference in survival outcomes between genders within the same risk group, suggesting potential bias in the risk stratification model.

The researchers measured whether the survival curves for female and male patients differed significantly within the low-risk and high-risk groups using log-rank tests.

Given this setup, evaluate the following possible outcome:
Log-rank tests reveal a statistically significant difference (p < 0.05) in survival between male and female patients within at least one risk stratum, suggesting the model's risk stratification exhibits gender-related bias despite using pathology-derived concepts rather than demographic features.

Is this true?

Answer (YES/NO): NO